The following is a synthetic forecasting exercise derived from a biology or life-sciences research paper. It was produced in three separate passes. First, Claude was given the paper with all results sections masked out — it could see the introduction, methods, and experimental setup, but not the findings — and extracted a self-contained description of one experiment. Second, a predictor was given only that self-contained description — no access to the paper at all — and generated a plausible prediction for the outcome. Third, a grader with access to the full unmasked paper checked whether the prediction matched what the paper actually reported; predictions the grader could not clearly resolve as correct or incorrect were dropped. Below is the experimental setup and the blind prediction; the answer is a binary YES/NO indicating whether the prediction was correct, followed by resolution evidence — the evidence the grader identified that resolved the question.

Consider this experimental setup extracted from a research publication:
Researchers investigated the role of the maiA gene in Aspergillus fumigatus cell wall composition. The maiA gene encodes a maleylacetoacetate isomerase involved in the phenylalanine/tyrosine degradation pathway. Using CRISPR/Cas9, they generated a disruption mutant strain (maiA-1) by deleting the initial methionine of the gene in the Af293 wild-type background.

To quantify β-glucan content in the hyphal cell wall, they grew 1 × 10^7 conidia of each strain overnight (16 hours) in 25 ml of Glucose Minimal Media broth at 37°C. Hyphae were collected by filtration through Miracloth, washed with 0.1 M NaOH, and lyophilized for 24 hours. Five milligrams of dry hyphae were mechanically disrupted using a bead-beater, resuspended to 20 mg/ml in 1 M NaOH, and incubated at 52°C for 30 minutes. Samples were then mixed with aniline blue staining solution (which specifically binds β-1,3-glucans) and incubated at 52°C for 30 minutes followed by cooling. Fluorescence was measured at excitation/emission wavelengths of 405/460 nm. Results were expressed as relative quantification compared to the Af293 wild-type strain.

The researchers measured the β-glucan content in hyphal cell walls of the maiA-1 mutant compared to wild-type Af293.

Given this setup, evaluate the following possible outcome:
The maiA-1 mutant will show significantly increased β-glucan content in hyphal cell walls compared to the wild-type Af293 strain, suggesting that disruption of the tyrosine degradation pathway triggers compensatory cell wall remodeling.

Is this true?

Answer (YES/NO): NO